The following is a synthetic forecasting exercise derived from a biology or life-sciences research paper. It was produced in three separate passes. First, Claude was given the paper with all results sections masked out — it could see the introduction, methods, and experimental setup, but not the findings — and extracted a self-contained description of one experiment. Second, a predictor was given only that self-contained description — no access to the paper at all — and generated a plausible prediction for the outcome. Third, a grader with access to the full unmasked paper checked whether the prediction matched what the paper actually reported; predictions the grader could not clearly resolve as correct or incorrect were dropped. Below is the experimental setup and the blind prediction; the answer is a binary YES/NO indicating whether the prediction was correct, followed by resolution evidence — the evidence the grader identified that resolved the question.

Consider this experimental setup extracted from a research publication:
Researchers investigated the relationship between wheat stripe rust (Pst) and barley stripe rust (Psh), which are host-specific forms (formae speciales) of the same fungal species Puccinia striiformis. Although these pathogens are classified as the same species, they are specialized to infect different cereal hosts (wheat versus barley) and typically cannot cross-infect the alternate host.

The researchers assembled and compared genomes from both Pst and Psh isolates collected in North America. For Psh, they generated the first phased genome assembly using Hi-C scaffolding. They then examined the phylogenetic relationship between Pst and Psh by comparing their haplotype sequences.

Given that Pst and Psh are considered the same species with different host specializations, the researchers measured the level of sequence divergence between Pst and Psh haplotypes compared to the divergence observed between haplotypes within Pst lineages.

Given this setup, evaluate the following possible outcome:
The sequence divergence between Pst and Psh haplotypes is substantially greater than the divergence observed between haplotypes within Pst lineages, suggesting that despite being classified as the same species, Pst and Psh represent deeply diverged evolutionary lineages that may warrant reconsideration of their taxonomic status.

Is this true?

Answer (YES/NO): NO